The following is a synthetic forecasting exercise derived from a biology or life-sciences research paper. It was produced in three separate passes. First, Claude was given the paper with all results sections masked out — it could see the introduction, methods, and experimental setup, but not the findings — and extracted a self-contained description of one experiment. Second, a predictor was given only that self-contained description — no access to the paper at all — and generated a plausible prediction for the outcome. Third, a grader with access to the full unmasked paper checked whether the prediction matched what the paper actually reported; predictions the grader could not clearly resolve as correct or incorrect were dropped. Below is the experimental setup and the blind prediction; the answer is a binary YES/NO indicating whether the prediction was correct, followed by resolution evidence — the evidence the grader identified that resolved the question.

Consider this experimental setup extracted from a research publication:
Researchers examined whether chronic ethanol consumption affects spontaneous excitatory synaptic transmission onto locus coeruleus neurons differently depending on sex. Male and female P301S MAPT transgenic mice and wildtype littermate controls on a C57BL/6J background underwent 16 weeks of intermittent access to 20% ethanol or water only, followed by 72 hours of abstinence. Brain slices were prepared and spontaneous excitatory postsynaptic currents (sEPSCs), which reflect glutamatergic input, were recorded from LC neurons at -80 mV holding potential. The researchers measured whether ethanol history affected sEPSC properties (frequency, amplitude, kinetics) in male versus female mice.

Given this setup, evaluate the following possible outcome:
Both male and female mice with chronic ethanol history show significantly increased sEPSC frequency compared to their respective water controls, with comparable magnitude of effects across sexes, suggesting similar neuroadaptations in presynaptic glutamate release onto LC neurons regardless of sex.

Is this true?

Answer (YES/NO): NO